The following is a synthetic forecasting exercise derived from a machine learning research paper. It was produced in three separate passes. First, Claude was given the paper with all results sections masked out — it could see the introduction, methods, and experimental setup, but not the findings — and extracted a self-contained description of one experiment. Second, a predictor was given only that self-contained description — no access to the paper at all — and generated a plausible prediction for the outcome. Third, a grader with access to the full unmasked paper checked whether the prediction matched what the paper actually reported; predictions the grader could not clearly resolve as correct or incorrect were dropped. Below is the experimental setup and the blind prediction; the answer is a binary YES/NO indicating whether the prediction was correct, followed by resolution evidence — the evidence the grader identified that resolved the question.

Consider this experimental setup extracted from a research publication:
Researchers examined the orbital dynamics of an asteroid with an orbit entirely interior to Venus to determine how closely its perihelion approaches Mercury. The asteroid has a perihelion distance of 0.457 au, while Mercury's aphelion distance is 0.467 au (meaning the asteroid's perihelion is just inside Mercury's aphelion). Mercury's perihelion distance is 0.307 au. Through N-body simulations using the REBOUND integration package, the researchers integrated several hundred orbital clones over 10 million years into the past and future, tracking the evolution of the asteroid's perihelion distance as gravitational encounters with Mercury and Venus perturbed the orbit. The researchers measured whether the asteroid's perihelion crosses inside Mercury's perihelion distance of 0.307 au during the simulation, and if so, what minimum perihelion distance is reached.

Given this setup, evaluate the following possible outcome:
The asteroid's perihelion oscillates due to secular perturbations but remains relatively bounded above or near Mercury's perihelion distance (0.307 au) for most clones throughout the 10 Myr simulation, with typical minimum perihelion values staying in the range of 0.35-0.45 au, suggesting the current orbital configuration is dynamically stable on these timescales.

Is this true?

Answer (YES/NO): NO